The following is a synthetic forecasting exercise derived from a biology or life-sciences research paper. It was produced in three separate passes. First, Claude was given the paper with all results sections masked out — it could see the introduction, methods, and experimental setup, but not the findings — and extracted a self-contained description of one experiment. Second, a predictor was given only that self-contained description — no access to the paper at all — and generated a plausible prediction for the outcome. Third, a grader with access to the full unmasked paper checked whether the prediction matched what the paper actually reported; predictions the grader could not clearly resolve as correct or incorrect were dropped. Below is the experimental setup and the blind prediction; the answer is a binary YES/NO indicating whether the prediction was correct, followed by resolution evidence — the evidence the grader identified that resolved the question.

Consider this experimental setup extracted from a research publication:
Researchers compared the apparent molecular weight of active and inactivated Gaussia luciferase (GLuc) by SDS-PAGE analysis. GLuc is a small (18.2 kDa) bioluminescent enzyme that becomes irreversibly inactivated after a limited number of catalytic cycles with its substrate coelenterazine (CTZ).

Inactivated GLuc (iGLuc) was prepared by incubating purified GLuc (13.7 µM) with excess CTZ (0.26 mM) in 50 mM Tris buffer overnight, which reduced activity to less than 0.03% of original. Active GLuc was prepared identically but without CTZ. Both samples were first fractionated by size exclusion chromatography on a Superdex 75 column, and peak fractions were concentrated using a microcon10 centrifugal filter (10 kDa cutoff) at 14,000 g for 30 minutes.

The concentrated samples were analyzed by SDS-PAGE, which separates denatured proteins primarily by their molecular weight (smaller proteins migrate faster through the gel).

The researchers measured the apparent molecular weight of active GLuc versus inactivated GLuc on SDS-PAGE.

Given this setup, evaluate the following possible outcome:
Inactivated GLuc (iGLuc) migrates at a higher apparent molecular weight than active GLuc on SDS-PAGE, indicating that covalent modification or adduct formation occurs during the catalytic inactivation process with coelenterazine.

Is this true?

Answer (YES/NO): YES